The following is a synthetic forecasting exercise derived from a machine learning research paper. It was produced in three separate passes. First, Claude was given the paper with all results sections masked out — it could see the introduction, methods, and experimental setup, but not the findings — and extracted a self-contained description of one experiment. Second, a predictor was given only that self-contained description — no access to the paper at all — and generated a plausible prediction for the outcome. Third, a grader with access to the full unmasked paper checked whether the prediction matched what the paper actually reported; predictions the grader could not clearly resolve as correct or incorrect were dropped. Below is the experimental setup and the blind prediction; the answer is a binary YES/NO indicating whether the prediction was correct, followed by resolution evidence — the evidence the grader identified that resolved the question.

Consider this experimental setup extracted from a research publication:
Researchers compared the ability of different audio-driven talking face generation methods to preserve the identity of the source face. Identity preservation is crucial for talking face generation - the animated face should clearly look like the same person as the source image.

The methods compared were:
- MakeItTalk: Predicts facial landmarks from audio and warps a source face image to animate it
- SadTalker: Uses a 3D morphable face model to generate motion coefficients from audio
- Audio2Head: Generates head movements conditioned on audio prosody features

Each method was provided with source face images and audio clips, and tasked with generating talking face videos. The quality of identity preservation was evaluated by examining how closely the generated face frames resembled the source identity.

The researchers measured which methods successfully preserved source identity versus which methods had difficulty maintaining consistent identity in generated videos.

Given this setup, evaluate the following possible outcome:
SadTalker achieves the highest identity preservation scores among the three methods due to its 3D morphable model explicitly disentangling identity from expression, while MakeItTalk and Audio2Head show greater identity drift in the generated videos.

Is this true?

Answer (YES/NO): NO